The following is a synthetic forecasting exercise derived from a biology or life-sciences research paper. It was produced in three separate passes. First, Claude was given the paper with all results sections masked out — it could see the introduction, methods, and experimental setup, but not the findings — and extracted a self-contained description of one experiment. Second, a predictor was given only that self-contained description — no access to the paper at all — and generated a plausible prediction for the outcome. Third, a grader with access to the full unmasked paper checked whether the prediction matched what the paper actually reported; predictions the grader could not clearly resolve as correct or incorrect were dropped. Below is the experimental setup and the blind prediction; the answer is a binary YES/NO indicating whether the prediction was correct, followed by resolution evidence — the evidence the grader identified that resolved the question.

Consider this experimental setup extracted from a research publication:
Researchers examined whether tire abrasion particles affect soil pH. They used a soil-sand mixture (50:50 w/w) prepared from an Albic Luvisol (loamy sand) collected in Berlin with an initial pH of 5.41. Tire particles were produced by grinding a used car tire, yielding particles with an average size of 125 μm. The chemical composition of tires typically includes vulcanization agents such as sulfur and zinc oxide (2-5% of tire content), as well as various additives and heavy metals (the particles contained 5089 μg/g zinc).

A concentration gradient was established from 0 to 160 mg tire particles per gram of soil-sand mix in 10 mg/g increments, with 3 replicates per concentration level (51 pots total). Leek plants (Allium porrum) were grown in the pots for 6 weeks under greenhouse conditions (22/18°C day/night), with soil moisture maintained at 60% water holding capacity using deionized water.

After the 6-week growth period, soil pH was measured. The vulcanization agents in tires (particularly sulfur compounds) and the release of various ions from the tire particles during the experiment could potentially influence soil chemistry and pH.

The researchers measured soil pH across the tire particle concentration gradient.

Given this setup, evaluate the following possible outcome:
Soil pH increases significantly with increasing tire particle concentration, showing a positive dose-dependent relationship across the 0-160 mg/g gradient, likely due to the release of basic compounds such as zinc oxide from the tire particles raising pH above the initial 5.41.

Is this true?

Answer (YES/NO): NO